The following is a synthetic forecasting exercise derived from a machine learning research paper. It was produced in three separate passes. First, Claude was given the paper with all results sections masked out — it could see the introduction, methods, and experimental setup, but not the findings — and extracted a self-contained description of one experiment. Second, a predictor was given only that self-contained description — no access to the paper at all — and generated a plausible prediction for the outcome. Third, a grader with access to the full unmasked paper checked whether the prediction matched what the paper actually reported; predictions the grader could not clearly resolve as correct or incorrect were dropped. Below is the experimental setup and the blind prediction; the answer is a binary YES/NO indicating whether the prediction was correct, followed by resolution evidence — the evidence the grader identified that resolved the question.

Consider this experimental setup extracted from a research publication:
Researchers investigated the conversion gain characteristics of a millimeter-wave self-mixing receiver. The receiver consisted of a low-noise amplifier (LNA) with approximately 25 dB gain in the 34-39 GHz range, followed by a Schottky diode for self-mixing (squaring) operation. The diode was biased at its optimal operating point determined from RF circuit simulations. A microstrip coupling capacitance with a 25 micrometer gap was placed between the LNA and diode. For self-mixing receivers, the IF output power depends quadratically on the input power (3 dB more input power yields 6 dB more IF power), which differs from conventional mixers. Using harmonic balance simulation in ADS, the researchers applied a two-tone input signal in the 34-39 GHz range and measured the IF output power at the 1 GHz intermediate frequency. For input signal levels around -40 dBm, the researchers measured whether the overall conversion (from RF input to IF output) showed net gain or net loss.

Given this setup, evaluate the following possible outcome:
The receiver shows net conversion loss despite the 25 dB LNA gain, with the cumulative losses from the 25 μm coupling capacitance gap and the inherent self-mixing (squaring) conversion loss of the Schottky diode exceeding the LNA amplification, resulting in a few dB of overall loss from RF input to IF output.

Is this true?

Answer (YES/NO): NO